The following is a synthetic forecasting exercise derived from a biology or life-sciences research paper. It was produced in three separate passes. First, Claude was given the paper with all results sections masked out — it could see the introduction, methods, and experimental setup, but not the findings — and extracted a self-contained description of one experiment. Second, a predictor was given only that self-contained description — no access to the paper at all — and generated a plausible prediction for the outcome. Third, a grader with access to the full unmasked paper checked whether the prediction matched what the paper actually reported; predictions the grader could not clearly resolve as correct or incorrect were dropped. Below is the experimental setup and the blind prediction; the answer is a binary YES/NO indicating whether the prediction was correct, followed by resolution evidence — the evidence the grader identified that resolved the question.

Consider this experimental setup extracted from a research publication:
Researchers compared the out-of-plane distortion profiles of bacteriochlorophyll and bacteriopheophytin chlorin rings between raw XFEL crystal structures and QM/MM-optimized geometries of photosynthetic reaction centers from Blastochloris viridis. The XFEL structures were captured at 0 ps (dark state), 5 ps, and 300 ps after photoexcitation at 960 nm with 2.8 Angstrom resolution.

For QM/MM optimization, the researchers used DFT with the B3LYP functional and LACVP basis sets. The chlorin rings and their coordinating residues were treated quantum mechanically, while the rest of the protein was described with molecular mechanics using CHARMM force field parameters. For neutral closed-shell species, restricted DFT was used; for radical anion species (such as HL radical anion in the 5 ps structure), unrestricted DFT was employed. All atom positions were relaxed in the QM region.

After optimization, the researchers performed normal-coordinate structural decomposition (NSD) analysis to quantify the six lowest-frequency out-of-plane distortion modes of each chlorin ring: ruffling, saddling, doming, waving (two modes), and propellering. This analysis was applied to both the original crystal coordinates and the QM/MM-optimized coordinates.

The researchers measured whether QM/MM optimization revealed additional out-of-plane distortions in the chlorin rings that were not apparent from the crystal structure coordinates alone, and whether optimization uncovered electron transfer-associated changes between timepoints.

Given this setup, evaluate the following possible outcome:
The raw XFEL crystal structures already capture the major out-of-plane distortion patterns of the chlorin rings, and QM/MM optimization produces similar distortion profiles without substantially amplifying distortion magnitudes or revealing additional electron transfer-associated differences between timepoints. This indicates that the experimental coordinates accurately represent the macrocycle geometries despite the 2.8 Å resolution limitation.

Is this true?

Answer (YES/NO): NO